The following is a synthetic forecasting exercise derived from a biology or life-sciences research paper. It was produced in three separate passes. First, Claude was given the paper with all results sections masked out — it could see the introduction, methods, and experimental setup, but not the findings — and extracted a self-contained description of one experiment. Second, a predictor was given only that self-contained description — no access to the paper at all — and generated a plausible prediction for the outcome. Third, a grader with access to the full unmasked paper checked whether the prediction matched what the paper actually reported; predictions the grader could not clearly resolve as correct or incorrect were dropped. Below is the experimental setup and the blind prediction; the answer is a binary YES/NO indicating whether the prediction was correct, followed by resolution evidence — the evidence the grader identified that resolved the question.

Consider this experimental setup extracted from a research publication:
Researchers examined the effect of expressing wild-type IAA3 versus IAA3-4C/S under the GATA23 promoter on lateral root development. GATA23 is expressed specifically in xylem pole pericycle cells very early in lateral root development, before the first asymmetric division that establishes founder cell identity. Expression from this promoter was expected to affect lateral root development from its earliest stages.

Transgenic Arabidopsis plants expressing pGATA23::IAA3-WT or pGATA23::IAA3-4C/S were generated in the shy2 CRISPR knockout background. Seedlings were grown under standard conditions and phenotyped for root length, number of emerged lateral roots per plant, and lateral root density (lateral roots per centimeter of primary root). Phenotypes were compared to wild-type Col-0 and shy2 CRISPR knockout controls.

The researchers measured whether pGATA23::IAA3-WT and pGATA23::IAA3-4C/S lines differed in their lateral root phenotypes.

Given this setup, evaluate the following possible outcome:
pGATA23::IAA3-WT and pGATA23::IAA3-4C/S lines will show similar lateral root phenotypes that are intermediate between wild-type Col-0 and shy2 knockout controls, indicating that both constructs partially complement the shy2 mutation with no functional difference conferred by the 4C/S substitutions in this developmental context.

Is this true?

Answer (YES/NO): NO